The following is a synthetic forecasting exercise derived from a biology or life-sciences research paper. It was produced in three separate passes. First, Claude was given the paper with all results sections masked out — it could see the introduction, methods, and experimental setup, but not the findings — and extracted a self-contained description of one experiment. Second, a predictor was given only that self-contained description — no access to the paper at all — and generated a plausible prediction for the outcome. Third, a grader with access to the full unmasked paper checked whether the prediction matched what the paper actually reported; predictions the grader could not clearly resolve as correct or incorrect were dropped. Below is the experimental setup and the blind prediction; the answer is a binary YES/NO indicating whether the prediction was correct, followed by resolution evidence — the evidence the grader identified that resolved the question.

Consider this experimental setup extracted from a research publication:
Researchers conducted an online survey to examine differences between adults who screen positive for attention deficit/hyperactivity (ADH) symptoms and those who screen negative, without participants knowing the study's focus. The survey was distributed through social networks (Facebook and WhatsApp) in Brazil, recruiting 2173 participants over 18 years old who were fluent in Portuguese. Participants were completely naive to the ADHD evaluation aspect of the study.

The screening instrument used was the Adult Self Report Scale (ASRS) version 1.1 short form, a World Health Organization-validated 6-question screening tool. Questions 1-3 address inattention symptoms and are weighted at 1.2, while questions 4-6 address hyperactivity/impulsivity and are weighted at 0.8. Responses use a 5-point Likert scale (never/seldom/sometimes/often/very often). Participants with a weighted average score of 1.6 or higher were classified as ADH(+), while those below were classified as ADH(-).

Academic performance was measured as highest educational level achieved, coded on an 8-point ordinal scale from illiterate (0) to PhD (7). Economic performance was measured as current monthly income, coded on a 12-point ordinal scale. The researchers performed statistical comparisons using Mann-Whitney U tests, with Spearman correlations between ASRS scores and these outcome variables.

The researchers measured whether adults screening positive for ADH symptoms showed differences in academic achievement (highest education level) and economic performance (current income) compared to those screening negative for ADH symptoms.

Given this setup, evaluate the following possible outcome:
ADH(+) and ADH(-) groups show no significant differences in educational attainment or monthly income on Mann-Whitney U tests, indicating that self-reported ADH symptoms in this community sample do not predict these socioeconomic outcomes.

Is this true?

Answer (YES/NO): YES